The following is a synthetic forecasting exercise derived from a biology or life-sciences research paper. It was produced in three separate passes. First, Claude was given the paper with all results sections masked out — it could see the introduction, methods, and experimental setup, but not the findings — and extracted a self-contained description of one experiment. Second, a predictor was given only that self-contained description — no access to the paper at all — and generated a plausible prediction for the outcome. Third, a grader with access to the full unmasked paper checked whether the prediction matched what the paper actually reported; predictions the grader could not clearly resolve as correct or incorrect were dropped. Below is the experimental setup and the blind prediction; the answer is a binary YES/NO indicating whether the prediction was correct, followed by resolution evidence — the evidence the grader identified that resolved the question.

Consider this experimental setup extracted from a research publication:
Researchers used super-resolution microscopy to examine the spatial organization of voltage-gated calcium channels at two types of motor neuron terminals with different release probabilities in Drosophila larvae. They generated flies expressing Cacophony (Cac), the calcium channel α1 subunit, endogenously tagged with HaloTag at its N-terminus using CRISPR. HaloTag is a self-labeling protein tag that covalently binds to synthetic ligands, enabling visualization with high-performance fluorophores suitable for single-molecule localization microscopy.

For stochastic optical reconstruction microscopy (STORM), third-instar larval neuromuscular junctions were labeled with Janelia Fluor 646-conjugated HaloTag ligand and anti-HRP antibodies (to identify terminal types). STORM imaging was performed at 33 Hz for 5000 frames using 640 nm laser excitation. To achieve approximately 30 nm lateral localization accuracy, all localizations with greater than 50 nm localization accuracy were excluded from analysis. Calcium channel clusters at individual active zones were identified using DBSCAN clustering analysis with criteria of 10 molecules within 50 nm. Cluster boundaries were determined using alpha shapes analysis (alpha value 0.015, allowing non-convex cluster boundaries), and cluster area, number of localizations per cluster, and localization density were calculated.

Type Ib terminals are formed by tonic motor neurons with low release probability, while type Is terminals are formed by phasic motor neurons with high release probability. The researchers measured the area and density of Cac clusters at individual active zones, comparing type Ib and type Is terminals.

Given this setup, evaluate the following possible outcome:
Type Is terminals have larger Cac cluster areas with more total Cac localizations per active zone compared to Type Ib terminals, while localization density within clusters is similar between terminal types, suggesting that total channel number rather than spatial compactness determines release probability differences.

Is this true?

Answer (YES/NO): NO